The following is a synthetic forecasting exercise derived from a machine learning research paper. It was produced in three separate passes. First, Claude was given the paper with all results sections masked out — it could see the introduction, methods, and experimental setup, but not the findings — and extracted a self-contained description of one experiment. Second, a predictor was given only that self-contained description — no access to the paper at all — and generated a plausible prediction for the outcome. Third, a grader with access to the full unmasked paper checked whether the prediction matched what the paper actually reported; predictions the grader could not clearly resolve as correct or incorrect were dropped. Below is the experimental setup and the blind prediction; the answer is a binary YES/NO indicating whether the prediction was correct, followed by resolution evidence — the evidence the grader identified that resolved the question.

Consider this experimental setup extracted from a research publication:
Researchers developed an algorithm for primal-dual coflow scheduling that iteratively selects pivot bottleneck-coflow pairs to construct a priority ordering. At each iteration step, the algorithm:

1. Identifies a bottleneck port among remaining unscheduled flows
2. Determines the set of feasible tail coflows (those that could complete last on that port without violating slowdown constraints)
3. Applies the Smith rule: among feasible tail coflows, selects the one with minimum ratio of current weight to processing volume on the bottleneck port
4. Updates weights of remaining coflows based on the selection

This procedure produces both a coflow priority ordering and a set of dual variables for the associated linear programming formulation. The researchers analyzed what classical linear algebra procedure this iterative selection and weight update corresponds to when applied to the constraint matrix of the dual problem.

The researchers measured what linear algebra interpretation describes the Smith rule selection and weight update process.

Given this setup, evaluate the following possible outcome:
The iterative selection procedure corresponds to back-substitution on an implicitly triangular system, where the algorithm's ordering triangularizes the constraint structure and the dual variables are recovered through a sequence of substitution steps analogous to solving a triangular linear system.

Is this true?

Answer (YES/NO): NO